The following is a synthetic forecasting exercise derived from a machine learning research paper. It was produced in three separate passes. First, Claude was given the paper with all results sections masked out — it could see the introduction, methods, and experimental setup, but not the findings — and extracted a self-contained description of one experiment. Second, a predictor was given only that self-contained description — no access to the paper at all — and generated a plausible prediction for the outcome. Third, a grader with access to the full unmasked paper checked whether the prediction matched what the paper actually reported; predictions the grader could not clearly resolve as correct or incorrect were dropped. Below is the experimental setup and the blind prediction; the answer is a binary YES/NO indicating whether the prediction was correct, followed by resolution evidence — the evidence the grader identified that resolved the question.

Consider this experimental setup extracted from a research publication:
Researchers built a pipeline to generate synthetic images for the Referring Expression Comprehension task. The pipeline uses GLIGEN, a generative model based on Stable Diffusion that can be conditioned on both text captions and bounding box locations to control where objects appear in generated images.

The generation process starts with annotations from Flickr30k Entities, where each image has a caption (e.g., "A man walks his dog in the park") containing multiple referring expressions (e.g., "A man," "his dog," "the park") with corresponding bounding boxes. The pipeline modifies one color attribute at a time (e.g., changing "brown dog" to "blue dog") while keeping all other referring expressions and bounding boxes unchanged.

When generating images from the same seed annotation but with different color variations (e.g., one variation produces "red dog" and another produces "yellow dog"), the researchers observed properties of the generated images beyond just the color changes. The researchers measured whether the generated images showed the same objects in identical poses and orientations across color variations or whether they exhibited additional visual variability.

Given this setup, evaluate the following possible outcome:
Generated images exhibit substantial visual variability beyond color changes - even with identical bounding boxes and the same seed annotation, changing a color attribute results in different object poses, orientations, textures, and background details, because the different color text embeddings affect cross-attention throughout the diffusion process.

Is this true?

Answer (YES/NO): YES